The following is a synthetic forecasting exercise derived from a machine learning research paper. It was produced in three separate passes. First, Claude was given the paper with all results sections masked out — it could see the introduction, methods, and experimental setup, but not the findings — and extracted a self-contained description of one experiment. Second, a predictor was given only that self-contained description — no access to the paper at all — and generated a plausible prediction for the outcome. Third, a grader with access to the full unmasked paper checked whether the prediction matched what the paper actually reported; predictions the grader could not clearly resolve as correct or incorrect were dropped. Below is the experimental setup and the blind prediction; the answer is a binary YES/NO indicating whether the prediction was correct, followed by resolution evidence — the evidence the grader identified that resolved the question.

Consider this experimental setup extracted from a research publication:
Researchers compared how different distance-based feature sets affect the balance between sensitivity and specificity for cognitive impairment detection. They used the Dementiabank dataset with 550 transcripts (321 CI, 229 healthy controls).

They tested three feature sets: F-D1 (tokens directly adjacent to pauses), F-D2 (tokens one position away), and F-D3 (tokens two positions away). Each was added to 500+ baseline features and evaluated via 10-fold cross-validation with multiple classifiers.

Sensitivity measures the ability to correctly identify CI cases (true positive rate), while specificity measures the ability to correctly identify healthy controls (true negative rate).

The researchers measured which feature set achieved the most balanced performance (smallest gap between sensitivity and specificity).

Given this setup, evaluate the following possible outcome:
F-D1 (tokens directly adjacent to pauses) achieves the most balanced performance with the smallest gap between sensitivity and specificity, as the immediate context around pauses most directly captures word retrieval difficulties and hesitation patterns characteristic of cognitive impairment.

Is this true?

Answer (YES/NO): YES